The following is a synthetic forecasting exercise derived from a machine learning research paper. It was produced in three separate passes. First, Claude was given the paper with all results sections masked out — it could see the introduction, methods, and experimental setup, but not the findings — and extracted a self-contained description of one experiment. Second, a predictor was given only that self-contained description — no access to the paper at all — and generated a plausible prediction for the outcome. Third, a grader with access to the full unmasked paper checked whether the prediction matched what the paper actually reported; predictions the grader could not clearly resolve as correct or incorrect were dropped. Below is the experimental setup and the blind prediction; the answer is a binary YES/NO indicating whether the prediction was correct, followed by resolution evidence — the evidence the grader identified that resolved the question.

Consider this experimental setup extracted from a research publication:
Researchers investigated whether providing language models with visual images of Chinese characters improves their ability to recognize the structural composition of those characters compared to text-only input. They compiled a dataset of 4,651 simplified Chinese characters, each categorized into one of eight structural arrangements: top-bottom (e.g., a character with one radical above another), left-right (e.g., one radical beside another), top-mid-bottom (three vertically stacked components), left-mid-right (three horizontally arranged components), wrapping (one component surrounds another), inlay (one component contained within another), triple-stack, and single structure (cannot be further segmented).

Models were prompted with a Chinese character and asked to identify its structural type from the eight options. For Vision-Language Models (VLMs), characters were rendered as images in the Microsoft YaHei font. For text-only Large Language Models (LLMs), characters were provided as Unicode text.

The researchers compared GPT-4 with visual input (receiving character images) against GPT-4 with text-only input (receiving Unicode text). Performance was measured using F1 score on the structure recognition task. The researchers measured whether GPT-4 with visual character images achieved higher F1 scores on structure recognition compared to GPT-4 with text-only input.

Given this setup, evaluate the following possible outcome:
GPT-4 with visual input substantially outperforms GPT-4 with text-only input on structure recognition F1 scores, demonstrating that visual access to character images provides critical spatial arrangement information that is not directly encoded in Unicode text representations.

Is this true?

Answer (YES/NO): NO